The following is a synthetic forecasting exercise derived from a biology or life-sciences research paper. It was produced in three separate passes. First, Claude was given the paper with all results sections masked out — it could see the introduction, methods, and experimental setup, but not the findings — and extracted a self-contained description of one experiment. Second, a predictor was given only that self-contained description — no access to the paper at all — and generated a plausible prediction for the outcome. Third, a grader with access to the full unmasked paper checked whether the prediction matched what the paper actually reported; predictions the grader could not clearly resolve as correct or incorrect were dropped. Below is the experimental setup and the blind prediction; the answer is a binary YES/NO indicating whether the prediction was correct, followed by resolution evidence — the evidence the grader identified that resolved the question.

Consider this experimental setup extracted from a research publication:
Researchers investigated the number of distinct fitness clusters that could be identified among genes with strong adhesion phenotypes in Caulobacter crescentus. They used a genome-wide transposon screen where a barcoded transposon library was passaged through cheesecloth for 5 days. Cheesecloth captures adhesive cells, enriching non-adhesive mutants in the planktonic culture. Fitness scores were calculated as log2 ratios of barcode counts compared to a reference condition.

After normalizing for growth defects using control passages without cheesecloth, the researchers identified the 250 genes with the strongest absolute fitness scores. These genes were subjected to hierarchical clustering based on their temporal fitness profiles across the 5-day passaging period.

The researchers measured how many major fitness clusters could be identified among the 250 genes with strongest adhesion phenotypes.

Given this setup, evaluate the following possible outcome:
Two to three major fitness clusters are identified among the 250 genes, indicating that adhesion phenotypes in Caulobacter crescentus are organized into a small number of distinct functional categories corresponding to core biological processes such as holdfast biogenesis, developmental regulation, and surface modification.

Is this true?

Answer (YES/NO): NO